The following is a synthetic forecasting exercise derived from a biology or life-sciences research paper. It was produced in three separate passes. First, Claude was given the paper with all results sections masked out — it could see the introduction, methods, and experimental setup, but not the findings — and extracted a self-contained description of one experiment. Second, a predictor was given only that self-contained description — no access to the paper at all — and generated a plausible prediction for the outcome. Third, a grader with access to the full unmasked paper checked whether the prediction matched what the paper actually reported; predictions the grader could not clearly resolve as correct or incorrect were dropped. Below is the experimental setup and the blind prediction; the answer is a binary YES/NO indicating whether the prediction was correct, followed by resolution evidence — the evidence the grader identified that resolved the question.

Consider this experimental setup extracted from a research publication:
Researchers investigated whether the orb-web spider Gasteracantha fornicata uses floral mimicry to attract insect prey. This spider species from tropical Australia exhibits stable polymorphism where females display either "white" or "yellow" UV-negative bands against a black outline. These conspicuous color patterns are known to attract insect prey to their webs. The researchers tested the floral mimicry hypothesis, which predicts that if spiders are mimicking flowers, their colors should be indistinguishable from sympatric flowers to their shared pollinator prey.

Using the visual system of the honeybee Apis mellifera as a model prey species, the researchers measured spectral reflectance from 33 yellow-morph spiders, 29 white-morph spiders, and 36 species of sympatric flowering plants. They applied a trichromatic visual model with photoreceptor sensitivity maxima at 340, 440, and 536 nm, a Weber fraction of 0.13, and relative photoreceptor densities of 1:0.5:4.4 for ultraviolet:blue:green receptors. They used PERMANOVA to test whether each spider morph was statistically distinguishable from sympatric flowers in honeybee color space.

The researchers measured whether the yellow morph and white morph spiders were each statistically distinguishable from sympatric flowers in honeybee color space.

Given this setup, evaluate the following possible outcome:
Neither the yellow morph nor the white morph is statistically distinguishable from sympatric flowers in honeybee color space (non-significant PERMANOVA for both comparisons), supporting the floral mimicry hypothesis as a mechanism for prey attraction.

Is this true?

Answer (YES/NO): NO